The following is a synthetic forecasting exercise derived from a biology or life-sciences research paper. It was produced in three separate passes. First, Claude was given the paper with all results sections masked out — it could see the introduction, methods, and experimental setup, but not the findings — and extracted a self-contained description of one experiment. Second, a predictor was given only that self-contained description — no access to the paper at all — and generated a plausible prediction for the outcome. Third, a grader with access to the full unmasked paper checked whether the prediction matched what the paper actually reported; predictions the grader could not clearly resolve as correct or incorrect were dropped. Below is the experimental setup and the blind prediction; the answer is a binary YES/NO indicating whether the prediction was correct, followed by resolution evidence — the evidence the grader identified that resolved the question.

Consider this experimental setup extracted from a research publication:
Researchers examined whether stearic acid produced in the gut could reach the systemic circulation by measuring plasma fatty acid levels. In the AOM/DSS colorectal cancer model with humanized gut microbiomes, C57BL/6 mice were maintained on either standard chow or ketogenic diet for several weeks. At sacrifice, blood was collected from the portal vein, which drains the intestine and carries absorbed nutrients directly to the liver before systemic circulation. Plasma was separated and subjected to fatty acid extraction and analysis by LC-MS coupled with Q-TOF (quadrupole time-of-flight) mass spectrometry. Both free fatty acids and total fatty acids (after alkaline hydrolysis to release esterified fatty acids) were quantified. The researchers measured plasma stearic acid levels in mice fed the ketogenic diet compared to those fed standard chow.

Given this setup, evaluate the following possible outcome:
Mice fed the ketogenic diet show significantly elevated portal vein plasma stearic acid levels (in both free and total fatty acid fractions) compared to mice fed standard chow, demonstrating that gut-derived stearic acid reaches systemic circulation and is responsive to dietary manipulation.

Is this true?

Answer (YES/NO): NO